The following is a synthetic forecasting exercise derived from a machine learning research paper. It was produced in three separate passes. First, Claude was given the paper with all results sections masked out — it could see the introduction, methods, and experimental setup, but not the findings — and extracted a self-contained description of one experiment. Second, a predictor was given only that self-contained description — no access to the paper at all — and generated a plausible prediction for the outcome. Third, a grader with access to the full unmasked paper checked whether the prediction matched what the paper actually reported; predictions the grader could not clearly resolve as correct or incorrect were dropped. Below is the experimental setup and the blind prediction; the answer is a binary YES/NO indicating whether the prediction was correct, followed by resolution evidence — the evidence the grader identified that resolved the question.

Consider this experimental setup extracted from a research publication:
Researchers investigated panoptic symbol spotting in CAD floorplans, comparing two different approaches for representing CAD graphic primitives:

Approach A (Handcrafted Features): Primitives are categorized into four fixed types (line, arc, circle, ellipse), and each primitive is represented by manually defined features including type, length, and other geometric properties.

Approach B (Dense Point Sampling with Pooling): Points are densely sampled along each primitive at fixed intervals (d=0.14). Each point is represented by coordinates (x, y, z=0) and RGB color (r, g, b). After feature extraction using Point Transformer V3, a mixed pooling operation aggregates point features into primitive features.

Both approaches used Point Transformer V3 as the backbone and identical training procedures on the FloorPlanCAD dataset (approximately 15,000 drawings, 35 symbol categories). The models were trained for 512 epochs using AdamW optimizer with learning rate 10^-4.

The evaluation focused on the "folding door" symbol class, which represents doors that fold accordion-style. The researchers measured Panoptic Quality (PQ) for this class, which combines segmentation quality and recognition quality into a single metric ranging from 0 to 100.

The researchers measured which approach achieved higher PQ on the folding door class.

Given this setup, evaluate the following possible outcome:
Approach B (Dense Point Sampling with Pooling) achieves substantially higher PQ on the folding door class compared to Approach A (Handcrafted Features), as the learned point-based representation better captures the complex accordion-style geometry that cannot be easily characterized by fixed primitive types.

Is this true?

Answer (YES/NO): NO